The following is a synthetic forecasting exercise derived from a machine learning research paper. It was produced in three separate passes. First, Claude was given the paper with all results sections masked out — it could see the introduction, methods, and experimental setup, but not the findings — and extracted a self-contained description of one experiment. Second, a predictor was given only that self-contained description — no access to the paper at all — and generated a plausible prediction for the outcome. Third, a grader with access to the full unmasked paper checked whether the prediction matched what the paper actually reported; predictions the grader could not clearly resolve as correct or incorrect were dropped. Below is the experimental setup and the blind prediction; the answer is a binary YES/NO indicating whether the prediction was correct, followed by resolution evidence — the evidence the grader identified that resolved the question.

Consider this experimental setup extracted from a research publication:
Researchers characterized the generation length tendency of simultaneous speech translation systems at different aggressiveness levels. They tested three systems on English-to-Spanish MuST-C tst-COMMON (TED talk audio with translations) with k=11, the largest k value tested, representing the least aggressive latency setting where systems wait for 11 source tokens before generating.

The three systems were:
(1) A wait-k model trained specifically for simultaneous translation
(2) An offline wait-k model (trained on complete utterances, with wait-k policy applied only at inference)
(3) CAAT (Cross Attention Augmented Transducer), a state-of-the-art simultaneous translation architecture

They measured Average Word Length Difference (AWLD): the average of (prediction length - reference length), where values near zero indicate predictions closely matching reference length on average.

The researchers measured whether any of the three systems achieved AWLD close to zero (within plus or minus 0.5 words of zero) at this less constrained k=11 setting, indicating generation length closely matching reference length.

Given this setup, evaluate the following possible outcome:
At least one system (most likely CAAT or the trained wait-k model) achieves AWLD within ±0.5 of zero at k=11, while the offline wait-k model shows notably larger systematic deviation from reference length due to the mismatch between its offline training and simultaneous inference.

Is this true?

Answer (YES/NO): NO